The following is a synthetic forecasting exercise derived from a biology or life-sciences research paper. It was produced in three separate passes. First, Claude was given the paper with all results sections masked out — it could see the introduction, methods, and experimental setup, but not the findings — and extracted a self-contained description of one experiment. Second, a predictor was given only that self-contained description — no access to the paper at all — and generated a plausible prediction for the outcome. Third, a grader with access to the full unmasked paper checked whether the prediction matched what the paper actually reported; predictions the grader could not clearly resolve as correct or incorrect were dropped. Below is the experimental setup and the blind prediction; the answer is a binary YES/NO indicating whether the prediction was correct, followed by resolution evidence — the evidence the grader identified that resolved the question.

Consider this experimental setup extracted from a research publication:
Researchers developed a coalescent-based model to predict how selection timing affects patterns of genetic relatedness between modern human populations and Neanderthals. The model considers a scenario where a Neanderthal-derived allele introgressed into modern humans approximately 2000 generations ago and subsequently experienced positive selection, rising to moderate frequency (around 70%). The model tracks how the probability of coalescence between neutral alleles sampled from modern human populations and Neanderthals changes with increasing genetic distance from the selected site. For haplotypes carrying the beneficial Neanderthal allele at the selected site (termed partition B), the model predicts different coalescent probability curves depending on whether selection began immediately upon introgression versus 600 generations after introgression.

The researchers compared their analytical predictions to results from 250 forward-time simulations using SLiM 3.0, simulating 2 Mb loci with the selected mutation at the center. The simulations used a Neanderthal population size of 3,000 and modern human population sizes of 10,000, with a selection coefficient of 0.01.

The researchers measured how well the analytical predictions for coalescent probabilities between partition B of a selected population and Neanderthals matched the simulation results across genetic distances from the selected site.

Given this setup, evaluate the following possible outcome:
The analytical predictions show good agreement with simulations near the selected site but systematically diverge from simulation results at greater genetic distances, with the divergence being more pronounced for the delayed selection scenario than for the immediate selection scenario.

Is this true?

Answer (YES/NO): NO